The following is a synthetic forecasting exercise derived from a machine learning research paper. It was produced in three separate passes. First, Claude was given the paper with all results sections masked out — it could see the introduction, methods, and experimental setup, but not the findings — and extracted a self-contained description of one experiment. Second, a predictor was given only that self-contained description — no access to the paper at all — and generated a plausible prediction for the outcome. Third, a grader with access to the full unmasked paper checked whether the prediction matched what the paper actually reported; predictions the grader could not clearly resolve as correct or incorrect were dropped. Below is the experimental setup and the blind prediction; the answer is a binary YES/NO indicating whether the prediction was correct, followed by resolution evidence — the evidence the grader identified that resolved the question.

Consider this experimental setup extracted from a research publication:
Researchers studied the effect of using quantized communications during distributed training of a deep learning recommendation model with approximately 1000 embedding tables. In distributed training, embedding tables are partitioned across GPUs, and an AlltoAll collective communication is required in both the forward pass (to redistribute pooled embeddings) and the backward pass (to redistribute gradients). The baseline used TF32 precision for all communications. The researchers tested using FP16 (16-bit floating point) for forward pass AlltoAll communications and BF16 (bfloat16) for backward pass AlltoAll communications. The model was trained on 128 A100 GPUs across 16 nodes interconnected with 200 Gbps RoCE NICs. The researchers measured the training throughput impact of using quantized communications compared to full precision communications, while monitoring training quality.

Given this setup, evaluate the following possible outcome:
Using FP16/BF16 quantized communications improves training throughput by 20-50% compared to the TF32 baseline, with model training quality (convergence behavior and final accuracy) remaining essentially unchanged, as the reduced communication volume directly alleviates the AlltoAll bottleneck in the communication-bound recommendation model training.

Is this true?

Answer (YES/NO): YES